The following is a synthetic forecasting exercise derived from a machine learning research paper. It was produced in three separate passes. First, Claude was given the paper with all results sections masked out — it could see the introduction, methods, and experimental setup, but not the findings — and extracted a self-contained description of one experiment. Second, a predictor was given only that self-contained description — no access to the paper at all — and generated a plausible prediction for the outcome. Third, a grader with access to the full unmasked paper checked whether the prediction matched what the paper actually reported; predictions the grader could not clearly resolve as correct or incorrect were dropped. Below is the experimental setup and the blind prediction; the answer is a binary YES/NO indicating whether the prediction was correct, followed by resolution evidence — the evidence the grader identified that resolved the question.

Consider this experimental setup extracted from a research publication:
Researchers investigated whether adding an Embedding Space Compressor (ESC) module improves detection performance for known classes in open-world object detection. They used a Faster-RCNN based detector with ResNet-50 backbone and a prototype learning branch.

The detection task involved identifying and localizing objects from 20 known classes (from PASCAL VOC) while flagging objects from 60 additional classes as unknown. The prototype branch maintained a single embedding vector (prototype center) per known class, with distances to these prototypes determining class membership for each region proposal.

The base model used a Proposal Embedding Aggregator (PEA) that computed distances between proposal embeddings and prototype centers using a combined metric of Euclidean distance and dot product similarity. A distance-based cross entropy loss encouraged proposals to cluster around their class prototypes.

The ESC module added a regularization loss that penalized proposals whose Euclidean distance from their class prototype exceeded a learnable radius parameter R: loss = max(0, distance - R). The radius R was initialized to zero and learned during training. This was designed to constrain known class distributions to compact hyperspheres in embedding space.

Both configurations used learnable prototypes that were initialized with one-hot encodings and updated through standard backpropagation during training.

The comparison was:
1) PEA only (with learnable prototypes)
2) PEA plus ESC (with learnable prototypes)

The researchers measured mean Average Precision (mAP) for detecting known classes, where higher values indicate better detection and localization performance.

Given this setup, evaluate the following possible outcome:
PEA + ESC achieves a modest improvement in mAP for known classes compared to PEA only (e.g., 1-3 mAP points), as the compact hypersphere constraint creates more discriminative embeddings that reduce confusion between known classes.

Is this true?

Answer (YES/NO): NO